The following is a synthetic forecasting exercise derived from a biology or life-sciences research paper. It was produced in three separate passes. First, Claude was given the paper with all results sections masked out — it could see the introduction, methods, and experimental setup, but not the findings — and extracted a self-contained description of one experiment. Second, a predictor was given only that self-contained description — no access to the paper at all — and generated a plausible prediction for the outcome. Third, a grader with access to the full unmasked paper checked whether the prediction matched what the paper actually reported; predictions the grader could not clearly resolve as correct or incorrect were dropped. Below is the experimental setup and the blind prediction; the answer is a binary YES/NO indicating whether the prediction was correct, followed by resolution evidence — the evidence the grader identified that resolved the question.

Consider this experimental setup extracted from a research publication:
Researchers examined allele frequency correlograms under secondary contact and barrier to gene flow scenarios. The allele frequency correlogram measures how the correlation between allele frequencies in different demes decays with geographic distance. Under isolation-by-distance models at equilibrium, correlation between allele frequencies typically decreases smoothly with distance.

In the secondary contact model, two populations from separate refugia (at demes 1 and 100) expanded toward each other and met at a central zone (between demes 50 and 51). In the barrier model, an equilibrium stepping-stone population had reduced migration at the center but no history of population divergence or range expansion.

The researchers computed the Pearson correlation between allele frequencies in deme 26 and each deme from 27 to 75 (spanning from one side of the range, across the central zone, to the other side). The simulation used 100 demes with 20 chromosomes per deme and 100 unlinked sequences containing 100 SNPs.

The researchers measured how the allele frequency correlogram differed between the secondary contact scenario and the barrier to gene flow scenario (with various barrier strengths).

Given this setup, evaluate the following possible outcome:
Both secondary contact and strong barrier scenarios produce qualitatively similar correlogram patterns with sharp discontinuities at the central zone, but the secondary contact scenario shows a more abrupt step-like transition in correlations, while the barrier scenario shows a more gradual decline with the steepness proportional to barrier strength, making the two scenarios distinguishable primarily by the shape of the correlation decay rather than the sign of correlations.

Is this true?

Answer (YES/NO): NO